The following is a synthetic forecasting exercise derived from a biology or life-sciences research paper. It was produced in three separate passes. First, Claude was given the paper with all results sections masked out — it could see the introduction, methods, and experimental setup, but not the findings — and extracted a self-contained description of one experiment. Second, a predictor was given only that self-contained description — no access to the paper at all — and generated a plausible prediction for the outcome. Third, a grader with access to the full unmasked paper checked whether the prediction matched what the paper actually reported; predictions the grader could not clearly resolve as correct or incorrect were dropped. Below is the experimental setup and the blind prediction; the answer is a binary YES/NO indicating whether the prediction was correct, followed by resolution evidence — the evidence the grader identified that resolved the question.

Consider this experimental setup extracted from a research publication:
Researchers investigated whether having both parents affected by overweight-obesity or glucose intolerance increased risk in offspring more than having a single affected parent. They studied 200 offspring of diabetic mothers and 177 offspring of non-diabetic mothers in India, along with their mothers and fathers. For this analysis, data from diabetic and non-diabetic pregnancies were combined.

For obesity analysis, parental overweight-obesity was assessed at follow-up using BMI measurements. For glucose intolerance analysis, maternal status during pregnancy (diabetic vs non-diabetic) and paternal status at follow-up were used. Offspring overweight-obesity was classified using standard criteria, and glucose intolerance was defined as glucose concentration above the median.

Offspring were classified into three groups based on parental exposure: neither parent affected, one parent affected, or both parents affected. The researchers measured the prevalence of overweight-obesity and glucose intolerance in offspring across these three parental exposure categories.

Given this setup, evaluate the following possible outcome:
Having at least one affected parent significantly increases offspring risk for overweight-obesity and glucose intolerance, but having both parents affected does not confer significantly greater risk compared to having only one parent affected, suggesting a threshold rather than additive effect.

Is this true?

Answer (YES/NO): NO